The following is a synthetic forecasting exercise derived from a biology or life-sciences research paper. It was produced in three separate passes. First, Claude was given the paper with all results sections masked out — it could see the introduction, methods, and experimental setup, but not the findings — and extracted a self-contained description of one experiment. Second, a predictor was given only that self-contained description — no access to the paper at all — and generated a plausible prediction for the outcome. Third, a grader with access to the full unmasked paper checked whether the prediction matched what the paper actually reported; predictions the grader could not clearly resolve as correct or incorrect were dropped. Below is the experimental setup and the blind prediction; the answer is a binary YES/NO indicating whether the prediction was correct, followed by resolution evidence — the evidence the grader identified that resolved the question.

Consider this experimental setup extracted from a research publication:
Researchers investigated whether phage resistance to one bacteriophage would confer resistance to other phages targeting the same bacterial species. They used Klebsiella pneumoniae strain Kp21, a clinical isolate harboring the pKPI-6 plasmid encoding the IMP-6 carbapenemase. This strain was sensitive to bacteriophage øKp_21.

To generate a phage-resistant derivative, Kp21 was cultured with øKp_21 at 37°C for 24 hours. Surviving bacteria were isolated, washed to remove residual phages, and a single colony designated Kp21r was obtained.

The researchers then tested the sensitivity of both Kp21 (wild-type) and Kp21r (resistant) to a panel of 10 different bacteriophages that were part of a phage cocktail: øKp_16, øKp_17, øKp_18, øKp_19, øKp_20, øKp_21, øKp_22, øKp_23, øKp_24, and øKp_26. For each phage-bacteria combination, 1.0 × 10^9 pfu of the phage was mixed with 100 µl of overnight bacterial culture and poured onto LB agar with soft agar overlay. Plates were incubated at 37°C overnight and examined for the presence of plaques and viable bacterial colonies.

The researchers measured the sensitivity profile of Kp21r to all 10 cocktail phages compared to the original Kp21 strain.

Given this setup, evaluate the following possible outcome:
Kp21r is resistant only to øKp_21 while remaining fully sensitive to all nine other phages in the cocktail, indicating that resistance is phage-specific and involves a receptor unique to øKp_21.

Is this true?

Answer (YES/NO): NO